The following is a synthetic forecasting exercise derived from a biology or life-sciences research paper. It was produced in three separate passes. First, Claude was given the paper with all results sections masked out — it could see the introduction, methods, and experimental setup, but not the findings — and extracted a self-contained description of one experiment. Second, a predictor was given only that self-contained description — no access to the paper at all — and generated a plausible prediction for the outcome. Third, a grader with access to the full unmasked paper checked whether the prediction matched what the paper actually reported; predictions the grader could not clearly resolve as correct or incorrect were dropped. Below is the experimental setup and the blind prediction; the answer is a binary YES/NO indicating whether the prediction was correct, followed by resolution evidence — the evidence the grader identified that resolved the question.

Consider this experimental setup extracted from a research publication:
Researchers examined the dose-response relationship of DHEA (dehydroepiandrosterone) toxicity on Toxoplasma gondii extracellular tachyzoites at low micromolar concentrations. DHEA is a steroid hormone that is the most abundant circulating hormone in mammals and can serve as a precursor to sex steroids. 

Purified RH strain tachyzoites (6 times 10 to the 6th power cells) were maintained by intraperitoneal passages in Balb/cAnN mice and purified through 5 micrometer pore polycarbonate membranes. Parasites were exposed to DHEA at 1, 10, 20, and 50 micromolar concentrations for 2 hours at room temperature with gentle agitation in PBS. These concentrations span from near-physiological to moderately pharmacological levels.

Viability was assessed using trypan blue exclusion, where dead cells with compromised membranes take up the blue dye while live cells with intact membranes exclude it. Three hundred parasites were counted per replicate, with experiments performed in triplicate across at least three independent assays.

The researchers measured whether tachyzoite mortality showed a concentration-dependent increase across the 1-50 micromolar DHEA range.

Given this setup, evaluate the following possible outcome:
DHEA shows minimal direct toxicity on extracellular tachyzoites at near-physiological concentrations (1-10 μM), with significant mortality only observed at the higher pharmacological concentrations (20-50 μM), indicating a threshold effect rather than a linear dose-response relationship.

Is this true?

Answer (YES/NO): NO